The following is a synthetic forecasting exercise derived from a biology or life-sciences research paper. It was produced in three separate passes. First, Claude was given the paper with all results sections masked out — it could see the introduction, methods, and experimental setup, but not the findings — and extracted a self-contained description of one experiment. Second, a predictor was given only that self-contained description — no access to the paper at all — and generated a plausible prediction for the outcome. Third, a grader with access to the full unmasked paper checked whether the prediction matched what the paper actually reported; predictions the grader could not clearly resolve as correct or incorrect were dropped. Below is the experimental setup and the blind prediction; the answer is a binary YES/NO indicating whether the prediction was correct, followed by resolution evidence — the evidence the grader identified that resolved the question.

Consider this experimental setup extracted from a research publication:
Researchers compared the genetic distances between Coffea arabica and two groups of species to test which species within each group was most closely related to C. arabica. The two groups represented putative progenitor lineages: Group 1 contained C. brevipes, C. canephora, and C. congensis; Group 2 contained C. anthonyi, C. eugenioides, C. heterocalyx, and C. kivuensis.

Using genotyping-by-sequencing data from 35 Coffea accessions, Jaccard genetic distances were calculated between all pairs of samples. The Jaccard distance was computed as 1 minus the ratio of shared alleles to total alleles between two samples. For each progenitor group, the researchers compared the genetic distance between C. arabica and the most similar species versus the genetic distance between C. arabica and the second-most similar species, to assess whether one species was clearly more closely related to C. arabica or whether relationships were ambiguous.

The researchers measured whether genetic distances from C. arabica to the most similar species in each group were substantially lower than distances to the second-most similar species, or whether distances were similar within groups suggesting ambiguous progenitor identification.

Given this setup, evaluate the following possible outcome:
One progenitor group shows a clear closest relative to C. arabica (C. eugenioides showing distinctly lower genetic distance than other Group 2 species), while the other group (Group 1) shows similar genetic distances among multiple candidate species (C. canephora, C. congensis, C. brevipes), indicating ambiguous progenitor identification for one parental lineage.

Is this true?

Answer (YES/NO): NO